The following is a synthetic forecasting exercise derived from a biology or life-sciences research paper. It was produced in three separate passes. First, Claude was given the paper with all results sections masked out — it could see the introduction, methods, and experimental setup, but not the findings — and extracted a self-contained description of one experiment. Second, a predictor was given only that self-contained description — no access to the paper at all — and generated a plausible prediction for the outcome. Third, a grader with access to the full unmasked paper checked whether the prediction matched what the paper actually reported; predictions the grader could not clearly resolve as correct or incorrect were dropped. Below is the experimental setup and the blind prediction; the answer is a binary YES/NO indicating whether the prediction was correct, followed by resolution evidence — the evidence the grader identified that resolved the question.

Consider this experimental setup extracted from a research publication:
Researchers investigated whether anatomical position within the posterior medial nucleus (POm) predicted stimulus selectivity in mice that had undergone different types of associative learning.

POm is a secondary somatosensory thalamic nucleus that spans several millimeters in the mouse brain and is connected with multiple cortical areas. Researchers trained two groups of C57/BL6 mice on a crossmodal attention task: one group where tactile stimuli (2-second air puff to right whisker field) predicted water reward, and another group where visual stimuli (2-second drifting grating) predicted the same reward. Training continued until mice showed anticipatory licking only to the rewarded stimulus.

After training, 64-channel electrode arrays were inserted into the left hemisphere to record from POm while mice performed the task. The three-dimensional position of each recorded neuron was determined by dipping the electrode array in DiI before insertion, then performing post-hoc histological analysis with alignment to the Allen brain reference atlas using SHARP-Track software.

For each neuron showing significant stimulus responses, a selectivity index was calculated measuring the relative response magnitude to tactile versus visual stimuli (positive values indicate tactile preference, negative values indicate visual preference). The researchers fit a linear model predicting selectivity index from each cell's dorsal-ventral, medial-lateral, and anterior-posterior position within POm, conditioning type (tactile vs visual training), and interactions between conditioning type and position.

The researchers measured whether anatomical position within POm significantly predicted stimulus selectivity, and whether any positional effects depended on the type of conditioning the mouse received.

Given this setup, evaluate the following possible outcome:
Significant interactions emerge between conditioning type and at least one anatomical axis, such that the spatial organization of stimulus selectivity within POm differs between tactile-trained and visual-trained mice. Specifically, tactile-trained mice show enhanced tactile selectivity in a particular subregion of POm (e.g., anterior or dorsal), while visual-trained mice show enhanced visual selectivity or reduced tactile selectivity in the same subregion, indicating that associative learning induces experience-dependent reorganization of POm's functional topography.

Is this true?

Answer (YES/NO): NO